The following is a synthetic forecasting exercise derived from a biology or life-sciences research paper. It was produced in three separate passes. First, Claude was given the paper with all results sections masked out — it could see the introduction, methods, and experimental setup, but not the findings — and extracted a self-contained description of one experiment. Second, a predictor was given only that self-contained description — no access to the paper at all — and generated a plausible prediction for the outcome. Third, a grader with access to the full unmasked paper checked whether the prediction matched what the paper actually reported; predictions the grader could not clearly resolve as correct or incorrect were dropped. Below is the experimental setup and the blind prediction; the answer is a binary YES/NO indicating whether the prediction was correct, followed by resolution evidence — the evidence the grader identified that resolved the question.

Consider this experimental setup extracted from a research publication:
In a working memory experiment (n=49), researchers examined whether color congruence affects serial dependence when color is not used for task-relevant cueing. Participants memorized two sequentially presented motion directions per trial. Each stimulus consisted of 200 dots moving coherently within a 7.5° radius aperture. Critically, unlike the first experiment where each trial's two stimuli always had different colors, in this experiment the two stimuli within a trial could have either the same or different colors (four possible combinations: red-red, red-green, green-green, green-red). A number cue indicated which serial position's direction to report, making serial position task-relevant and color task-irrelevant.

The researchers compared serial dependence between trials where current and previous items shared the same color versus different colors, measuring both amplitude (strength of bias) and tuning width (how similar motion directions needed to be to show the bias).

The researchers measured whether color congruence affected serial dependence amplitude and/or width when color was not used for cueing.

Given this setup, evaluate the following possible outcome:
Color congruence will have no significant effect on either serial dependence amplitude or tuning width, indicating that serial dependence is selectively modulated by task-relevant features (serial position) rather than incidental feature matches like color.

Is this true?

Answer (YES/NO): YES